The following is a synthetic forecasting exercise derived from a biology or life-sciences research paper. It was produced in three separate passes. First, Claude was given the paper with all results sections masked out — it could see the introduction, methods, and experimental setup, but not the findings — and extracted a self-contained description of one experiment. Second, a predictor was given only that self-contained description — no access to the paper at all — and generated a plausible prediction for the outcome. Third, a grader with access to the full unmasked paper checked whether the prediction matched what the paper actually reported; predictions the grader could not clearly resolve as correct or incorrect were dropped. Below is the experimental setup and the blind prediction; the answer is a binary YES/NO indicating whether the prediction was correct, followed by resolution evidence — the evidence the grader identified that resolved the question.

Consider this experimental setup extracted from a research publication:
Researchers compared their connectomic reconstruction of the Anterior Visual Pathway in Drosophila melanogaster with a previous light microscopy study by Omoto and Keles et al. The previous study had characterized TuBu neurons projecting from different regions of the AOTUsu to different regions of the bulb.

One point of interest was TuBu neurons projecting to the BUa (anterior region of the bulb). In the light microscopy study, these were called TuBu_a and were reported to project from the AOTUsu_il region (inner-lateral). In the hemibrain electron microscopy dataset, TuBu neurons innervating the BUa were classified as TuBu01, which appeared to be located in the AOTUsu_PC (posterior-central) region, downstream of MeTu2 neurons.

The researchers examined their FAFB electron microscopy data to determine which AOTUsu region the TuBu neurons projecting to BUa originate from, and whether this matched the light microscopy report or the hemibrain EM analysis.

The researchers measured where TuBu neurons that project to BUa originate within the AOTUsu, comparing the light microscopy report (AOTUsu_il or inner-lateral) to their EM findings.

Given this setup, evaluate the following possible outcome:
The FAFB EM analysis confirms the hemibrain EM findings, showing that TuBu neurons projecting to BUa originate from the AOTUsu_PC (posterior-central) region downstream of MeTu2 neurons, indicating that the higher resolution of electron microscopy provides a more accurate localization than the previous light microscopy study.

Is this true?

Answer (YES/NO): YES